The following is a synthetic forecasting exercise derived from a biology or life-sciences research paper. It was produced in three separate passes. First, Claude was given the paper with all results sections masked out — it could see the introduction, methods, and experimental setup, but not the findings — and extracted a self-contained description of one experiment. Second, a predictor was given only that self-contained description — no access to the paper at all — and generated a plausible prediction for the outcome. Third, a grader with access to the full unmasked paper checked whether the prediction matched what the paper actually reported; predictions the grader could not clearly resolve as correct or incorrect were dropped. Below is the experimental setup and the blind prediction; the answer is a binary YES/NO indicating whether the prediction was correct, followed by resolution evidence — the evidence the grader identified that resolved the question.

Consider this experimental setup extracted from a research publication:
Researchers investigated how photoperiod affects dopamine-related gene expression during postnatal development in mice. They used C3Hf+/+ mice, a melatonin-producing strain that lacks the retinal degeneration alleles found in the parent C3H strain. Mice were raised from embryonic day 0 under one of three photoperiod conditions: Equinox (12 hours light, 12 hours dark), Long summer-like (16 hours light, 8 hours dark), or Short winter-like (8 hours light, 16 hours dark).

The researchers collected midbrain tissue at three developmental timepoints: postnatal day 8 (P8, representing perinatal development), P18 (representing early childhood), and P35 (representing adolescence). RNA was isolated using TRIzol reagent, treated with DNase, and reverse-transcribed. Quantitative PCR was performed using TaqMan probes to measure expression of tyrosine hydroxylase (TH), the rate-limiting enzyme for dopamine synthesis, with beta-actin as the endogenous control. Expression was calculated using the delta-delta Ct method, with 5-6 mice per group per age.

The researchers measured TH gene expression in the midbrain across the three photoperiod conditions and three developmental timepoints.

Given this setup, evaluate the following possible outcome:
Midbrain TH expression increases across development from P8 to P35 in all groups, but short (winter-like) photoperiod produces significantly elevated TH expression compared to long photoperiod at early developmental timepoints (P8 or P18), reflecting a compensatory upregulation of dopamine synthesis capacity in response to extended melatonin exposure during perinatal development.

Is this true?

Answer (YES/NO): NO